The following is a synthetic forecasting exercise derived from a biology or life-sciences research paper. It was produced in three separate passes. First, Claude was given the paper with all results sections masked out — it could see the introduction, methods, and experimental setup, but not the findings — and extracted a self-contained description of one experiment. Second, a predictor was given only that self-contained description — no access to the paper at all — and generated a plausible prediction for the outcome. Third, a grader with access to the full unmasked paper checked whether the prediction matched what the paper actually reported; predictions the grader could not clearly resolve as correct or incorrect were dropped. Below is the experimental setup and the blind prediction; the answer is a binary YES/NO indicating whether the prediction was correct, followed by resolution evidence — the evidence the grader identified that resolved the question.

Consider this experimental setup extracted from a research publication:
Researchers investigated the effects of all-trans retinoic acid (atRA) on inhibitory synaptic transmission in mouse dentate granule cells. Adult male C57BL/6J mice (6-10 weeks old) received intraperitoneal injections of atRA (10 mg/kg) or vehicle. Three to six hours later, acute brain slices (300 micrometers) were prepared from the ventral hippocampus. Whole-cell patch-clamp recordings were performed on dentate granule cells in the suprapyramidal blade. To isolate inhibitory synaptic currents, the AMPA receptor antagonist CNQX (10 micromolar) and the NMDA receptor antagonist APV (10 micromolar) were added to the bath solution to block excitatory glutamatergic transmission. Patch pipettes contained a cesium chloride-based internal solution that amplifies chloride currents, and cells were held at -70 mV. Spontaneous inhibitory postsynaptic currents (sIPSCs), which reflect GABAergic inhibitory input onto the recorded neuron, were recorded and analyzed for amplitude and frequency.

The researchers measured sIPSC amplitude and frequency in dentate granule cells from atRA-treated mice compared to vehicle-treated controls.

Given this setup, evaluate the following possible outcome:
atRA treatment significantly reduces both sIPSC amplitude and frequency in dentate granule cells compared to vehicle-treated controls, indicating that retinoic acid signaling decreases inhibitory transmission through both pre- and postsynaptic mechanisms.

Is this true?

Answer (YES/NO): NO